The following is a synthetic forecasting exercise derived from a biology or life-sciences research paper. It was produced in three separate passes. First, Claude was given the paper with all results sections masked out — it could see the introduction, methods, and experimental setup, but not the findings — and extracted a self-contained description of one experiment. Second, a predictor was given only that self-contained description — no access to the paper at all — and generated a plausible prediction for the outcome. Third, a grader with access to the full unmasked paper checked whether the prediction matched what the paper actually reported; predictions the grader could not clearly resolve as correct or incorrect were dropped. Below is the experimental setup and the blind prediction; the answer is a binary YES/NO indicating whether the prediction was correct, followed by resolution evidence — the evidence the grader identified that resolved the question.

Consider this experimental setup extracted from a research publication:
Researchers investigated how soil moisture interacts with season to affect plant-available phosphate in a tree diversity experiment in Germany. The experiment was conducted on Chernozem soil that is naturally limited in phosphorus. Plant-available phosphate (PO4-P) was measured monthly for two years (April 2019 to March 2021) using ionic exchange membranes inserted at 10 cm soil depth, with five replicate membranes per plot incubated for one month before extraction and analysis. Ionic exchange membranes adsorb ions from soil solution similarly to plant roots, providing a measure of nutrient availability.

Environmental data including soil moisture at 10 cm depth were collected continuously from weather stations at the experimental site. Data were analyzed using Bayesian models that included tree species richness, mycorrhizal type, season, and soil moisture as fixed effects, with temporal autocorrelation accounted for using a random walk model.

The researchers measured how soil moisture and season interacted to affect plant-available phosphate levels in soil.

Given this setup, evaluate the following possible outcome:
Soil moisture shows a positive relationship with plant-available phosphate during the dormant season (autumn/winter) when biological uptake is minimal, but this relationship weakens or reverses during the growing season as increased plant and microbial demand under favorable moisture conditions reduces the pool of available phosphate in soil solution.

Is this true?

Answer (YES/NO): NO